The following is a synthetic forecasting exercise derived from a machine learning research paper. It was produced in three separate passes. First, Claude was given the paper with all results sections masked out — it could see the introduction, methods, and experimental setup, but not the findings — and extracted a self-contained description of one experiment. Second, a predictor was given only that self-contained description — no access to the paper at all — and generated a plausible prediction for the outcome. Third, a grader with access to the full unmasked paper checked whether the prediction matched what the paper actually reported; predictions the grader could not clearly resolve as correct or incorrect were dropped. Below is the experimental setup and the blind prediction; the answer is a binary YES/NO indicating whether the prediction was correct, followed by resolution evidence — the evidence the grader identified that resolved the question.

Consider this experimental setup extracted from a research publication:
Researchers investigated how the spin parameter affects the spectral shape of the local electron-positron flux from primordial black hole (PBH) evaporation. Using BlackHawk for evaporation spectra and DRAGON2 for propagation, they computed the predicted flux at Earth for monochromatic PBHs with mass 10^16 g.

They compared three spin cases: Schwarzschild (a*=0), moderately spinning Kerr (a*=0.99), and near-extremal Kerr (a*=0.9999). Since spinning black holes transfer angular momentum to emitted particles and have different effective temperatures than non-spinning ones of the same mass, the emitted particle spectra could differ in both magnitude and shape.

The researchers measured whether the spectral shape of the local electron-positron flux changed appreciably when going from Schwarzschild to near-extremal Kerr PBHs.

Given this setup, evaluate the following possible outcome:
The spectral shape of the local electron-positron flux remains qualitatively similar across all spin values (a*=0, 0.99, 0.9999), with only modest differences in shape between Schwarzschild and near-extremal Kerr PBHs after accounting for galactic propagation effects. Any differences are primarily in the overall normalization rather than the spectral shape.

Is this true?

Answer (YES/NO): YES